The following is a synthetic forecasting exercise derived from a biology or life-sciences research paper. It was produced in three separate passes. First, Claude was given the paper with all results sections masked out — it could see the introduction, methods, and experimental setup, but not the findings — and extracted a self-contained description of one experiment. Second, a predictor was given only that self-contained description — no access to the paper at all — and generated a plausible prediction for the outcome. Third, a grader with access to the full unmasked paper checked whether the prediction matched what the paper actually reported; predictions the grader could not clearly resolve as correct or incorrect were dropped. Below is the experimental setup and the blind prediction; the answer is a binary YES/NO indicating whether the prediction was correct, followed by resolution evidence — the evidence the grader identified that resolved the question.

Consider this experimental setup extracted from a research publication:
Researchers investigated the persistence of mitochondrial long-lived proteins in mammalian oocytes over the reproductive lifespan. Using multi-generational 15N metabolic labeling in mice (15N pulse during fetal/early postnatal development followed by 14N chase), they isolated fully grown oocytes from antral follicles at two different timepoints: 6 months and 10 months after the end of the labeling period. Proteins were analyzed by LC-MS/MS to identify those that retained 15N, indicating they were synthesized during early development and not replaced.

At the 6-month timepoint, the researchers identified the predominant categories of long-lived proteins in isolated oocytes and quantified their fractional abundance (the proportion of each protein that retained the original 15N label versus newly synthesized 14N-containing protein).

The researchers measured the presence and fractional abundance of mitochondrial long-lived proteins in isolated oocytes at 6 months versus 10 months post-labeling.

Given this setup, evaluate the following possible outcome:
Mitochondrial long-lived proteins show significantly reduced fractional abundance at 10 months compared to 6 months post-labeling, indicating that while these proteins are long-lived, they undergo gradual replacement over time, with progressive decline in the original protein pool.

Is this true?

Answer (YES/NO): YES